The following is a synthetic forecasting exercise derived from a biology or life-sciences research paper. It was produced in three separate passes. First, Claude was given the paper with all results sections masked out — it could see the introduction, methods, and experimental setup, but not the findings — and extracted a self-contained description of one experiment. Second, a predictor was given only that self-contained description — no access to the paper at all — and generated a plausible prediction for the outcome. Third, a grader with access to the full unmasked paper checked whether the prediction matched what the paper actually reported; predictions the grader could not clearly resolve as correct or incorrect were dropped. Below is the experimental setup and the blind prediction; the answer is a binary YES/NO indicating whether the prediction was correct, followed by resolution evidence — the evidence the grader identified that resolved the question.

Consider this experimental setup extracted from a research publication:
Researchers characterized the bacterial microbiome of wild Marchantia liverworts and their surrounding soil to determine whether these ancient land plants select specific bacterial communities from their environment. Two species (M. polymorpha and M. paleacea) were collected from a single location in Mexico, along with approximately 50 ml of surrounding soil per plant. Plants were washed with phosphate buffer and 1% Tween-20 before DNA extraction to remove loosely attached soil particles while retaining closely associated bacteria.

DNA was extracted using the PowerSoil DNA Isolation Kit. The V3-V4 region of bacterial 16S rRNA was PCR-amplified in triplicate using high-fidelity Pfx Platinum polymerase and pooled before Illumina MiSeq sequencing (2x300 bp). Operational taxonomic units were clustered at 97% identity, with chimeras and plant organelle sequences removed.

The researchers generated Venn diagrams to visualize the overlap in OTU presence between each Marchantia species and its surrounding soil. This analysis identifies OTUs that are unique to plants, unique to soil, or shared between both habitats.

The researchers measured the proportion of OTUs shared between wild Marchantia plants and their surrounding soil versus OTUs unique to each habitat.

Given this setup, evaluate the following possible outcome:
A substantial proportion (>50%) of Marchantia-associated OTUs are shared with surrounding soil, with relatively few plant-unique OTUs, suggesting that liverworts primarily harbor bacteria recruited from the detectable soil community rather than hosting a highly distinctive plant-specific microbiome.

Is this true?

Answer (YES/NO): NO